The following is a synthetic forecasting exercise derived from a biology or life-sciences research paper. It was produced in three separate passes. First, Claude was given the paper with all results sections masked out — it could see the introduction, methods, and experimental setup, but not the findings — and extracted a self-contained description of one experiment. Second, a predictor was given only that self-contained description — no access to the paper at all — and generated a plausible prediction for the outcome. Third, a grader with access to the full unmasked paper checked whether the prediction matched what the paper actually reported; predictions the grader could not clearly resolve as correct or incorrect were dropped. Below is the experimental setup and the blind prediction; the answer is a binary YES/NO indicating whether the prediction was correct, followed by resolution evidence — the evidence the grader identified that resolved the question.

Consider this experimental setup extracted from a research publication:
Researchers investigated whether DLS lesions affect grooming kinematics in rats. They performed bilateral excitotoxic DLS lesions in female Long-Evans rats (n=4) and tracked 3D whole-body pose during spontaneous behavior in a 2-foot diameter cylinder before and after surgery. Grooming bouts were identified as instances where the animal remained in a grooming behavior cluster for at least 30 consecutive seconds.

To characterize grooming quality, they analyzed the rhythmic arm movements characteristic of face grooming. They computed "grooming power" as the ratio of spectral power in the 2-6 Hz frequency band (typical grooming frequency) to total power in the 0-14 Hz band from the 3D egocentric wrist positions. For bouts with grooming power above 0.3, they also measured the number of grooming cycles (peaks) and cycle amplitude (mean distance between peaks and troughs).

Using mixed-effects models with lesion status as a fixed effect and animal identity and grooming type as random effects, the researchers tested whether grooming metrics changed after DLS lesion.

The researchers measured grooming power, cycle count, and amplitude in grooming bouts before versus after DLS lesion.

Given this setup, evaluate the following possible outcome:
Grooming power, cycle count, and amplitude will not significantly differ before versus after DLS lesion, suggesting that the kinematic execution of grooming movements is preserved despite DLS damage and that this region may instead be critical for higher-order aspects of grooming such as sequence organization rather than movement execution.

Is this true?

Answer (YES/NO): NO